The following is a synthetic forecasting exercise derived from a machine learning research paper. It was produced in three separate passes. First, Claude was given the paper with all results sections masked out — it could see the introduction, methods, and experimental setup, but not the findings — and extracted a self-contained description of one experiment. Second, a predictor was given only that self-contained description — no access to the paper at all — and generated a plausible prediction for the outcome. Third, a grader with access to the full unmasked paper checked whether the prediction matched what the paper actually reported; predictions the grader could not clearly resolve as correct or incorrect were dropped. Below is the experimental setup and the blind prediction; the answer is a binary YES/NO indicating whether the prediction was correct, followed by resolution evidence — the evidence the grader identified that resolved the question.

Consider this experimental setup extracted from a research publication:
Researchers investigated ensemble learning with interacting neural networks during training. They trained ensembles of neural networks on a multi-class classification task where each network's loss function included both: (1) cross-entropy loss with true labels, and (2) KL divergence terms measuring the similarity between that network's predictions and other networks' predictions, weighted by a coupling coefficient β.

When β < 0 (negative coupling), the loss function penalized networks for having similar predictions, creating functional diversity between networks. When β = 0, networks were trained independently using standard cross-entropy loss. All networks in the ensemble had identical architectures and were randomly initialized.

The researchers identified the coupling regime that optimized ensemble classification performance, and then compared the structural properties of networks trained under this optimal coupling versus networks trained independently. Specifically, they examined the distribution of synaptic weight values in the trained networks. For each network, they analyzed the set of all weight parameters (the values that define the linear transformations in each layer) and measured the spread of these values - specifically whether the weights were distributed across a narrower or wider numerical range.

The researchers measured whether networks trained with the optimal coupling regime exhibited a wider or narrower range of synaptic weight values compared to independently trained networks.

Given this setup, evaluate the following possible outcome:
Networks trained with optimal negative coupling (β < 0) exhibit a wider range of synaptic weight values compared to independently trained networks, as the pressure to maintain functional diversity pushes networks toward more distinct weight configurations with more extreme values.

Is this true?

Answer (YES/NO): YES